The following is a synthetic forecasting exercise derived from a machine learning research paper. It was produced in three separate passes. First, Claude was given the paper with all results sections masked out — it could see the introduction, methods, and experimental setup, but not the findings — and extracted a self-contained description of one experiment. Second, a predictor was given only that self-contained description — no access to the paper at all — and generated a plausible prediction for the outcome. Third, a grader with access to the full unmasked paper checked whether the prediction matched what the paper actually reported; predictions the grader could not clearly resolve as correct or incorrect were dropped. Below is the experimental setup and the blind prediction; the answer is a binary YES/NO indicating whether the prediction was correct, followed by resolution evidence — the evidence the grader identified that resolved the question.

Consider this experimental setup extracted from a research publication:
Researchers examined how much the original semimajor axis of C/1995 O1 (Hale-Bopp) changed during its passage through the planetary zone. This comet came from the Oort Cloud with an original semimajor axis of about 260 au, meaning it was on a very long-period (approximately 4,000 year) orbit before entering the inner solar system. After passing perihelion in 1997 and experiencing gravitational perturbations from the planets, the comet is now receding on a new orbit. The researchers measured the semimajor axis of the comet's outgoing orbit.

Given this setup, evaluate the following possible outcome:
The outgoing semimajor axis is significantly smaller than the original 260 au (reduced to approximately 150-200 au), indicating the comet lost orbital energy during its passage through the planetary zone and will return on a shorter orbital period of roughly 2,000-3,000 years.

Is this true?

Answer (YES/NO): YES